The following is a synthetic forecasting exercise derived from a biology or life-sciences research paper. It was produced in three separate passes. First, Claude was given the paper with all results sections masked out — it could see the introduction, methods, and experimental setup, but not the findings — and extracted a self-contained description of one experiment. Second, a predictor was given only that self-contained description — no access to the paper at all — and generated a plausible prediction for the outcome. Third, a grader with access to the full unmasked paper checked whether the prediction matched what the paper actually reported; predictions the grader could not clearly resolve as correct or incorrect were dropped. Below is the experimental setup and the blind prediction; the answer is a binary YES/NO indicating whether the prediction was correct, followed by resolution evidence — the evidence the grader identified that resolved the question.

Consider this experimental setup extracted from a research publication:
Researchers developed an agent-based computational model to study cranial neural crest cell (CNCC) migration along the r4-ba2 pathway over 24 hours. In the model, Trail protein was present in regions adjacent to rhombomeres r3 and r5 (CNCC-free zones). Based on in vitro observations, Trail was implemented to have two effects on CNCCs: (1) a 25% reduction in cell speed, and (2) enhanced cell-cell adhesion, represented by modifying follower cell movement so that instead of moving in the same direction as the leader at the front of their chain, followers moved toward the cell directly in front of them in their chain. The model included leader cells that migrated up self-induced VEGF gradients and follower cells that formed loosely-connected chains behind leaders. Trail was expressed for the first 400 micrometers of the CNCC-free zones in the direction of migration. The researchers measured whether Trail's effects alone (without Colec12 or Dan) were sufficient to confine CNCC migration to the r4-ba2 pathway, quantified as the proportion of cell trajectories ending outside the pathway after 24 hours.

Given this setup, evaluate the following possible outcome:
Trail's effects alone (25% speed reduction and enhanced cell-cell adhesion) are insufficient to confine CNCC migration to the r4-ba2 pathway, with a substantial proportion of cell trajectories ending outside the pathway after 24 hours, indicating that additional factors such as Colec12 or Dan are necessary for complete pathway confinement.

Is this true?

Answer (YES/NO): YES